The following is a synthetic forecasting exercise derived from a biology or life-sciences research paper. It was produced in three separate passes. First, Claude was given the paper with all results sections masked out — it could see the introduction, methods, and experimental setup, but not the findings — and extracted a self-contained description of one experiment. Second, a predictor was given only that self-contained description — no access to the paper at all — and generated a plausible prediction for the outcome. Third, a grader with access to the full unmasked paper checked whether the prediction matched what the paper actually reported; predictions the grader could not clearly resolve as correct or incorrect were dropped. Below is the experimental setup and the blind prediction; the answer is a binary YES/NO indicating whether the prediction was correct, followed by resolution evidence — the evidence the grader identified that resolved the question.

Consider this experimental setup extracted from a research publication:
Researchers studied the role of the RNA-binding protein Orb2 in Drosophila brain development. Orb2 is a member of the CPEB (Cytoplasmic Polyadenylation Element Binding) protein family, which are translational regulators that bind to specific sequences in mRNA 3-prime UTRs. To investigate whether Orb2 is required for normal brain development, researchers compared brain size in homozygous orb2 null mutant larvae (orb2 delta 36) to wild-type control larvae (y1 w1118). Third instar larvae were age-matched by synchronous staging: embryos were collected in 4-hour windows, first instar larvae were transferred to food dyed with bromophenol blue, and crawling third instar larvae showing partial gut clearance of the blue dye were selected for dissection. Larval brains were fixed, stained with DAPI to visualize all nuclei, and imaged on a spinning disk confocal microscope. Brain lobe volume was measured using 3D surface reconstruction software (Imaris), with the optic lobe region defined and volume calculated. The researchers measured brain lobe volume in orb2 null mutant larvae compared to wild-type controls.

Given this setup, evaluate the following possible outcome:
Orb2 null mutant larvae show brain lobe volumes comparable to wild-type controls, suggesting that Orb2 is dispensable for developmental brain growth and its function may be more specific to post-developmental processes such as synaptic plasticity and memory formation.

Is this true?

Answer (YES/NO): NO